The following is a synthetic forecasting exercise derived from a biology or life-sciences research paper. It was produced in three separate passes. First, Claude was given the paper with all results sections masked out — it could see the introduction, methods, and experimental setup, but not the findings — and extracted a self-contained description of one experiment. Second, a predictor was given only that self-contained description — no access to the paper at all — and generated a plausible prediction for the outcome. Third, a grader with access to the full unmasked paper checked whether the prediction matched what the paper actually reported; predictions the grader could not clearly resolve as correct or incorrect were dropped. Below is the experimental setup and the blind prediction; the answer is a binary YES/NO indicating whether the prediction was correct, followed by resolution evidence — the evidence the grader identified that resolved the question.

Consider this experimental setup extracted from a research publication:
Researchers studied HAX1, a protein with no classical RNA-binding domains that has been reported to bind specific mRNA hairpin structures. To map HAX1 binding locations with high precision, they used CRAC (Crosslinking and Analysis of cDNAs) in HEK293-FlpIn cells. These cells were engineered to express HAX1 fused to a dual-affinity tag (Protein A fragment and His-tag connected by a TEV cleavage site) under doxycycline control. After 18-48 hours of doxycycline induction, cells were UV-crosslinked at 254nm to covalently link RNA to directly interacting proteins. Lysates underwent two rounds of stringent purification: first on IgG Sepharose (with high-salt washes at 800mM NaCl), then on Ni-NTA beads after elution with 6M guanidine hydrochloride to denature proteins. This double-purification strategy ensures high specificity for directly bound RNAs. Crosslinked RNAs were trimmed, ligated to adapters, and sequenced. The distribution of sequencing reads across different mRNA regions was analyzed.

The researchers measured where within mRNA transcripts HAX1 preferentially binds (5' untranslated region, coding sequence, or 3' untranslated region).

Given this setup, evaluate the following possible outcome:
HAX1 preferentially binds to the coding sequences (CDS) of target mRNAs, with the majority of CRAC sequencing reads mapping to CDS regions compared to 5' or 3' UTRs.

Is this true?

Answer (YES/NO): YES